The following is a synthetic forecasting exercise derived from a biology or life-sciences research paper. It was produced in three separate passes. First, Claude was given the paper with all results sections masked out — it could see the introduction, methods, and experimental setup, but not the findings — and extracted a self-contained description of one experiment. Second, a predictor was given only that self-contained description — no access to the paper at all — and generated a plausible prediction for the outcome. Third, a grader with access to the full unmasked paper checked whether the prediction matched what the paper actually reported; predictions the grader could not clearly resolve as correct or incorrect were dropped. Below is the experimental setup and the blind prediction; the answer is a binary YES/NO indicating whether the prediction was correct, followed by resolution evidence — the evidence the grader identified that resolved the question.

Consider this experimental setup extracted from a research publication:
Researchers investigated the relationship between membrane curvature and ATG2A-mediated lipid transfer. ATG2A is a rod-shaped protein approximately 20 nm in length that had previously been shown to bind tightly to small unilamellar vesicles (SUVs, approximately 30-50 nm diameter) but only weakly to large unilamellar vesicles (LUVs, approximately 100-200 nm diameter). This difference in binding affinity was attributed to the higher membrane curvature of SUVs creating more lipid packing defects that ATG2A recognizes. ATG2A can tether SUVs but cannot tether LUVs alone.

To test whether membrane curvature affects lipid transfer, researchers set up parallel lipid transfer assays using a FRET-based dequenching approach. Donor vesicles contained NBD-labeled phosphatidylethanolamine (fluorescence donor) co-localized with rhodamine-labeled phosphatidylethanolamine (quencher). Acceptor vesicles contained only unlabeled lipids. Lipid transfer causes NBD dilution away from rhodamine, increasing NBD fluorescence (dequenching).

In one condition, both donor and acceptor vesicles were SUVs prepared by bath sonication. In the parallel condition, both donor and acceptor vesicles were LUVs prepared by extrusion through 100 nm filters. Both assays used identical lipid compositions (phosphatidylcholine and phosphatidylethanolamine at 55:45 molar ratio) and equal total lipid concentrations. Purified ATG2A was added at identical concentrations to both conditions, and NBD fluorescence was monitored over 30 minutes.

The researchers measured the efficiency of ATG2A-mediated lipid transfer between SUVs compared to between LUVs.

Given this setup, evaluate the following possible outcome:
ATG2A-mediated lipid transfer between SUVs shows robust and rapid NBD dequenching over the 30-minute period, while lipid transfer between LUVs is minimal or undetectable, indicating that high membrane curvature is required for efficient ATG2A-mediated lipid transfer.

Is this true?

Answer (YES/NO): NO